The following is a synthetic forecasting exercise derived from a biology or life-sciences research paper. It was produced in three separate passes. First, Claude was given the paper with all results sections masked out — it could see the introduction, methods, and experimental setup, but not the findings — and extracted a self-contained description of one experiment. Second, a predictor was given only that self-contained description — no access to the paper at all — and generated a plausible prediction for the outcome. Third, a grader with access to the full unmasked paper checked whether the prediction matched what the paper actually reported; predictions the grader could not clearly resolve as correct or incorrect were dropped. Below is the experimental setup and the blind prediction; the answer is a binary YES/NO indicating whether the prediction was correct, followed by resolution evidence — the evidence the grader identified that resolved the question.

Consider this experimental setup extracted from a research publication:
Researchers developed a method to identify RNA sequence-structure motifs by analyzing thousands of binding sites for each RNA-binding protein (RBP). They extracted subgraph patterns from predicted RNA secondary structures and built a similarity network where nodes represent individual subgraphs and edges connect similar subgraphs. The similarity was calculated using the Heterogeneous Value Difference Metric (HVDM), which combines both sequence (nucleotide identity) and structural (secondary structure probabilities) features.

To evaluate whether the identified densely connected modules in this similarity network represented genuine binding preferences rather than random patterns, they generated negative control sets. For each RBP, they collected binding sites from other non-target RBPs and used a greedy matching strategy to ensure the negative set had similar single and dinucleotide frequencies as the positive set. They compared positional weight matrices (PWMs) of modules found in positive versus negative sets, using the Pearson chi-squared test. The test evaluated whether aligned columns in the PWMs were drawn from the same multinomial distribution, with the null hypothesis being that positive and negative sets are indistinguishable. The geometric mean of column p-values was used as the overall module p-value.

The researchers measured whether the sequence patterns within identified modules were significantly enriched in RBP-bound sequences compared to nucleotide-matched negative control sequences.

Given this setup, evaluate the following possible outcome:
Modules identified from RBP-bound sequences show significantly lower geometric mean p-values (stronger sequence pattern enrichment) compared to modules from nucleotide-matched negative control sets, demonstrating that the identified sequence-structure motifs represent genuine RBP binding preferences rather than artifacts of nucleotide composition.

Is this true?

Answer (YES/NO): YES